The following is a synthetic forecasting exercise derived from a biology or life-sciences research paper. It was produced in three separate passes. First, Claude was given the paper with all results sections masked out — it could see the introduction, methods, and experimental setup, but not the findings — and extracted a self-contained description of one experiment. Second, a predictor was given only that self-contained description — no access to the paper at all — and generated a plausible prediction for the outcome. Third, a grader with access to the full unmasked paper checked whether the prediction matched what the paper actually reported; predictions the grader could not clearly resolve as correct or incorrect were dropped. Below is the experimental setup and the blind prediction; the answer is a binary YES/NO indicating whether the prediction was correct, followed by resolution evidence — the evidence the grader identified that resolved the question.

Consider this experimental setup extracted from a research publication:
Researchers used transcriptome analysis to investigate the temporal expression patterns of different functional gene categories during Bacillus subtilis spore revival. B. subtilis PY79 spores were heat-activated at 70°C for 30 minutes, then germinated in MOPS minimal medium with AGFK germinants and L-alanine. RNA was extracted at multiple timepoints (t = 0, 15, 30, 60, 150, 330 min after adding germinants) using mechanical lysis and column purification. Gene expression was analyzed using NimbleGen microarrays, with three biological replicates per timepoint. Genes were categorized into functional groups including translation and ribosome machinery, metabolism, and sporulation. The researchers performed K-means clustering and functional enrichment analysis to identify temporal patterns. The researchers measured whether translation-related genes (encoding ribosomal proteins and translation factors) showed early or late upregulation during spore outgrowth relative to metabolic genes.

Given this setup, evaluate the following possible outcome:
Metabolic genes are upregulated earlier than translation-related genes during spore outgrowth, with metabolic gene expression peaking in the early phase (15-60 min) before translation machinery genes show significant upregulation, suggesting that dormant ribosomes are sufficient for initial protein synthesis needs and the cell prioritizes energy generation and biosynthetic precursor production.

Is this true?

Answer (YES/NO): NO